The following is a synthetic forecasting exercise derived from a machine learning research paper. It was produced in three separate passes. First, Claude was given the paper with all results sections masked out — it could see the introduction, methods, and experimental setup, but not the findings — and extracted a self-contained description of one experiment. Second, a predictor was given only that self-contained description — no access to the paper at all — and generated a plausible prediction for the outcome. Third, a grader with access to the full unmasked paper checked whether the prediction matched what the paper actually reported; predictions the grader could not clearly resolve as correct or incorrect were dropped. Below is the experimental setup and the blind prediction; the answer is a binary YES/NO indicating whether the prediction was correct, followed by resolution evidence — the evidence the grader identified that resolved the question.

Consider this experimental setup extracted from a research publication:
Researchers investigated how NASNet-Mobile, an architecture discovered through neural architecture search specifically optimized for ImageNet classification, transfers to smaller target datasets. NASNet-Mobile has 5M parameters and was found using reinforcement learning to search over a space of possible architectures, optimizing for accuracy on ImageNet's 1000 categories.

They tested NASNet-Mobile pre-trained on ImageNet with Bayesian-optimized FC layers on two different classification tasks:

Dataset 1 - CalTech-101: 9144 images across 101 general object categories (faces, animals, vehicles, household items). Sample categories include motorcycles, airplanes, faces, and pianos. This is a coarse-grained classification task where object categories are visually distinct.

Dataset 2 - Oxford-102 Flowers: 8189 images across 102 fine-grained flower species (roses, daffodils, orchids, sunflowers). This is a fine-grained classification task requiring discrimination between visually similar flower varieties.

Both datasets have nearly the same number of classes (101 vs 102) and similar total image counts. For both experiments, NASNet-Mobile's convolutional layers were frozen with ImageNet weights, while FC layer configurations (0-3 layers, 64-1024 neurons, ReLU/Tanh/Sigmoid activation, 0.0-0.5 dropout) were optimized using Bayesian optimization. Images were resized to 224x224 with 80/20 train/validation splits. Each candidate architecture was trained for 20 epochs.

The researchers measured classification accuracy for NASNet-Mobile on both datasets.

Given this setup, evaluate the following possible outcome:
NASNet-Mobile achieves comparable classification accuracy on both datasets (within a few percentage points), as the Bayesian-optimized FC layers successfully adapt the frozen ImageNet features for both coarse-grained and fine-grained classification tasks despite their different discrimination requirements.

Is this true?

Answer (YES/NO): NO